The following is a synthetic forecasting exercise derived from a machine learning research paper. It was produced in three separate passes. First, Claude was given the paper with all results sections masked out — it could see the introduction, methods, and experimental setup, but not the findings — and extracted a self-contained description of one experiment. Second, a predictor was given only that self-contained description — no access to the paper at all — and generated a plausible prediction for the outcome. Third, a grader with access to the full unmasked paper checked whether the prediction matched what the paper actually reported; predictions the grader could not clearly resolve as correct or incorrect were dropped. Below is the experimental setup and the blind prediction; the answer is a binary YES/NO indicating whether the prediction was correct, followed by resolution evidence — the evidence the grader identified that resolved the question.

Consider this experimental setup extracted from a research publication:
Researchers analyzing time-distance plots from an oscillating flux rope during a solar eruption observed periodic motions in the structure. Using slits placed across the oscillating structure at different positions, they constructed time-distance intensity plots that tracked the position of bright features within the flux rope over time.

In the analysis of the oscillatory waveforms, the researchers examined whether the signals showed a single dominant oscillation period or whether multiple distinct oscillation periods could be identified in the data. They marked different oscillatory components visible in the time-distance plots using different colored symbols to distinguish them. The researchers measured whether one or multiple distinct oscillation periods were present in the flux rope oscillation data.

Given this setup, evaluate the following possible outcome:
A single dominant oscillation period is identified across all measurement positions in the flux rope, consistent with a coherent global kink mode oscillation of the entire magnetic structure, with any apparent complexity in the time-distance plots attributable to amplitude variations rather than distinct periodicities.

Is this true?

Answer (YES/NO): NO